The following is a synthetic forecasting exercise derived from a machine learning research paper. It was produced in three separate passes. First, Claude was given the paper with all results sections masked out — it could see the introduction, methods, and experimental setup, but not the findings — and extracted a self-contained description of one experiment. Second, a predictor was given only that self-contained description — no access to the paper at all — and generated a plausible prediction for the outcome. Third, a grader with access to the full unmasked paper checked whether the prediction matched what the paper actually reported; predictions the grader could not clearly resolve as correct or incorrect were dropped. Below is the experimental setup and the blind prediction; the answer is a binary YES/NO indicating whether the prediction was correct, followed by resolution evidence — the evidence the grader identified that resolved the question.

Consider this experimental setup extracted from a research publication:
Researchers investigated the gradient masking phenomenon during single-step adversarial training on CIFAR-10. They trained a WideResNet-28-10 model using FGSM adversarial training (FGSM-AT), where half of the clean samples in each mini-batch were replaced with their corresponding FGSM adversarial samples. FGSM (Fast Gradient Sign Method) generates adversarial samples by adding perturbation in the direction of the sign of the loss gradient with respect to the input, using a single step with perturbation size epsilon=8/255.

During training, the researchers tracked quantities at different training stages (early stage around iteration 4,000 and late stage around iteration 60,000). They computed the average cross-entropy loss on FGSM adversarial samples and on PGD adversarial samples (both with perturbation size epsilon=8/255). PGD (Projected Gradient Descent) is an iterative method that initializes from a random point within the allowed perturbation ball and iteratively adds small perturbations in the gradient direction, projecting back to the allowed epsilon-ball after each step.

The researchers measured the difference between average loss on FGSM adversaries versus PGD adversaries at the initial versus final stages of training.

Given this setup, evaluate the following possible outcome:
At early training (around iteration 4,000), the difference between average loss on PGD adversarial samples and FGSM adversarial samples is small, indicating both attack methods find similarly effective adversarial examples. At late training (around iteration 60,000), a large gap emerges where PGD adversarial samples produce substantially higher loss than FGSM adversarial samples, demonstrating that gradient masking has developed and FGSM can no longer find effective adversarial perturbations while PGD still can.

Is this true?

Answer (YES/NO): YES